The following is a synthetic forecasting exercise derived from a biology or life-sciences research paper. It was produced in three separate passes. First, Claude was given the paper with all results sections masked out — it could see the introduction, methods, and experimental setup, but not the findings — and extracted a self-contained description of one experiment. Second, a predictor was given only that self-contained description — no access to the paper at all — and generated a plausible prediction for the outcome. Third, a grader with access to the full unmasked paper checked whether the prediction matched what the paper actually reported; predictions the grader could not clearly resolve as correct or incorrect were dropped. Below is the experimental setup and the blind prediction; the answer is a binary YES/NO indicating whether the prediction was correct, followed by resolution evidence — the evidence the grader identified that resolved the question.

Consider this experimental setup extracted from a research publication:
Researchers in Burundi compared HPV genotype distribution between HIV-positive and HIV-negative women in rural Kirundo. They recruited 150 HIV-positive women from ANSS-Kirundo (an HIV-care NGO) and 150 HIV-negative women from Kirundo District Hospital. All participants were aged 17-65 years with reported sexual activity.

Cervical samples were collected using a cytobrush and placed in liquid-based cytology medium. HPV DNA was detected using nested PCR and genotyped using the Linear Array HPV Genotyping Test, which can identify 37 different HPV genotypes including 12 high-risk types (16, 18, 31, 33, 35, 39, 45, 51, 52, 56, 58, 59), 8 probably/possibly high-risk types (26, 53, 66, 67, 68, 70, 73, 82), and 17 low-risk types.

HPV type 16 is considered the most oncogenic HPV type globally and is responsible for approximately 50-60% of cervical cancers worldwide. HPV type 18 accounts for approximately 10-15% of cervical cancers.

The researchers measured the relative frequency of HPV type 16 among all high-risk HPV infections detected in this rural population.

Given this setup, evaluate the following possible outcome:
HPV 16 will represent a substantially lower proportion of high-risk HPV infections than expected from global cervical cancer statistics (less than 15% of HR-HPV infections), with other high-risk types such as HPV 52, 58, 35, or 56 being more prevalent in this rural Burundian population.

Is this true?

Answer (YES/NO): NO